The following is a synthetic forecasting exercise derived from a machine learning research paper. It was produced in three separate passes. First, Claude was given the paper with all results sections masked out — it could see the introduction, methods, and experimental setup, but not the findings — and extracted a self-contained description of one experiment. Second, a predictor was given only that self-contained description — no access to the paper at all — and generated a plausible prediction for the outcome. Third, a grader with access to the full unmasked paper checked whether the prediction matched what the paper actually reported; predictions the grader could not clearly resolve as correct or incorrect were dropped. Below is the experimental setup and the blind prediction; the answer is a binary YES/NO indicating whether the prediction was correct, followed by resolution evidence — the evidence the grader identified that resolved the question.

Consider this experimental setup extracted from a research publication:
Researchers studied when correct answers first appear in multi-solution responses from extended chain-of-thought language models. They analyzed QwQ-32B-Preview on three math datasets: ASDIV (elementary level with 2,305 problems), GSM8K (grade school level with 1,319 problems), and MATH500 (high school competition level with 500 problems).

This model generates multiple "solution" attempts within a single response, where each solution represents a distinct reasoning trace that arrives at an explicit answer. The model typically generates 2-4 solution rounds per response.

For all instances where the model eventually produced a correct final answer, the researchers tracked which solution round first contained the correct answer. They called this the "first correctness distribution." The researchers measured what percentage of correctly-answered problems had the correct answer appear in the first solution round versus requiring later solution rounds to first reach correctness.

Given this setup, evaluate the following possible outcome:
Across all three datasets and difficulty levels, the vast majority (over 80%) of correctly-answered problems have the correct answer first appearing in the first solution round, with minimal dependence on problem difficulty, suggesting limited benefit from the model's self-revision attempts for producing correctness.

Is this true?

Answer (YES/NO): YES